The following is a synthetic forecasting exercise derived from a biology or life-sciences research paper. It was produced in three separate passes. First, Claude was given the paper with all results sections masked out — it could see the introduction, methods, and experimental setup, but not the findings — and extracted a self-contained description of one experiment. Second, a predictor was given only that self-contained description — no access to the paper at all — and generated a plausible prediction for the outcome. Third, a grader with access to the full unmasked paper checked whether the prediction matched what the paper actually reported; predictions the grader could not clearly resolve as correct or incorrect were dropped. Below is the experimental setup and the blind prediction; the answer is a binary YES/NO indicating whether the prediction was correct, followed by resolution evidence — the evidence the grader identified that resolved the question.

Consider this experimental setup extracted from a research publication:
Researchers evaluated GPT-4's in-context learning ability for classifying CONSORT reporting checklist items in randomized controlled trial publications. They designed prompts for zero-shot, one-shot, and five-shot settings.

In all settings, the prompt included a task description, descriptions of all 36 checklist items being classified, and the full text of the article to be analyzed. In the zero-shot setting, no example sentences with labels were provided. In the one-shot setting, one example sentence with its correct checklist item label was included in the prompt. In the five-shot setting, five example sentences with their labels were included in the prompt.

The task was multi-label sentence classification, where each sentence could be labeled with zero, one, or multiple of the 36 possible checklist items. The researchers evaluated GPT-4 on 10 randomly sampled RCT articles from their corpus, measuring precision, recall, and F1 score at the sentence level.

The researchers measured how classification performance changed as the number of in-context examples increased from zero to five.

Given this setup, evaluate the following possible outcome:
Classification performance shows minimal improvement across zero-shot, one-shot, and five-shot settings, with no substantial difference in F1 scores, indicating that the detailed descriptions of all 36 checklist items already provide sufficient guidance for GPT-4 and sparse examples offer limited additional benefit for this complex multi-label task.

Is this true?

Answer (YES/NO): NO